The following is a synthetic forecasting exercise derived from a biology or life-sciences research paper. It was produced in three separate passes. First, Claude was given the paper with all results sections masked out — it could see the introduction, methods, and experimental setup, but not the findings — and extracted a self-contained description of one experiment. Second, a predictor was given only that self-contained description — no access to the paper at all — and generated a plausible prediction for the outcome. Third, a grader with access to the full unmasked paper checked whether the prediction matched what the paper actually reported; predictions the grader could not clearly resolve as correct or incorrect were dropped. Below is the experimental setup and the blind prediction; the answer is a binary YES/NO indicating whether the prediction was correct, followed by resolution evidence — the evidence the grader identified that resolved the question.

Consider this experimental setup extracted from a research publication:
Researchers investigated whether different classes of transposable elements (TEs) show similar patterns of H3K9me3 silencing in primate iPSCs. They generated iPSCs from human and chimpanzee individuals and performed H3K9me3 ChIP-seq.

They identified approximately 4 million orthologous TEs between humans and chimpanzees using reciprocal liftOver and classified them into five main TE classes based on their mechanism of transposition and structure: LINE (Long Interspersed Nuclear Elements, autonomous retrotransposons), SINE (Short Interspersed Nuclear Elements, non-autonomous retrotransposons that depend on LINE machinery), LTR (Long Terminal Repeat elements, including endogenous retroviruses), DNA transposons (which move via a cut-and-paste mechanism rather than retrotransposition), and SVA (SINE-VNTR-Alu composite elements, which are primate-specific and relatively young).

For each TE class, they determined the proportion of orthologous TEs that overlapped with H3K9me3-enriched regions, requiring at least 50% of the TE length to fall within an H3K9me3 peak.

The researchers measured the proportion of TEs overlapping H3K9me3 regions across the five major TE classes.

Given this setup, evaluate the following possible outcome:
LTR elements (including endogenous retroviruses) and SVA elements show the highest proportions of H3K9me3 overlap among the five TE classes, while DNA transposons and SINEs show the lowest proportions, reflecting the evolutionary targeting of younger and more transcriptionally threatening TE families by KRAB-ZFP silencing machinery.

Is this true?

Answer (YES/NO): NO